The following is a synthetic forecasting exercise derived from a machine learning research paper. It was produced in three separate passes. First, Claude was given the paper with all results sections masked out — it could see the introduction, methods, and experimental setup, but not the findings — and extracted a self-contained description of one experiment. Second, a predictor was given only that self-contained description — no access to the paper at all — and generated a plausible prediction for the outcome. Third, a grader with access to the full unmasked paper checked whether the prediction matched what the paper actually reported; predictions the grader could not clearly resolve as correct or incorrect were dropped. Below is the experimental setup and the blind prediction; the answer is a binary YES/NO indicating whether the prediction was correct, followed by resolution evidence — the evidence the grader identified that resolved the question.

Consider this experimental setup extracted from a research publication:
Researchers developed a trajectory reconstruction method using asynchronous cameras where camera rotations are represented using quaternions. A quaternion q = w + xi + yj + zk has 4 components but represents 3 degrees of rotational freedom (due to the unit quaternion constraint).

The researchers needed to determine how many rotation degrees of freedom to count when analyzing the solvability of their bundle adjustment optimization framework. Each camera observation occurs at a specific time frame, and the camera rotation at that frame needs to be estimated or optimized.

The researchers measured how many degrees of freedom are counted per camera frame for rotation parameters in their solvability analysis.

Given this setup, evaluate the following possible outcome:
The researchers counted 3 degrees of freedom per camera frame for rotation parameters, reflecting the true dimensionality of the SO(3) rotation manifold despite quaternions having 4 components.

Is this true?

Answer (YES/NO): YES